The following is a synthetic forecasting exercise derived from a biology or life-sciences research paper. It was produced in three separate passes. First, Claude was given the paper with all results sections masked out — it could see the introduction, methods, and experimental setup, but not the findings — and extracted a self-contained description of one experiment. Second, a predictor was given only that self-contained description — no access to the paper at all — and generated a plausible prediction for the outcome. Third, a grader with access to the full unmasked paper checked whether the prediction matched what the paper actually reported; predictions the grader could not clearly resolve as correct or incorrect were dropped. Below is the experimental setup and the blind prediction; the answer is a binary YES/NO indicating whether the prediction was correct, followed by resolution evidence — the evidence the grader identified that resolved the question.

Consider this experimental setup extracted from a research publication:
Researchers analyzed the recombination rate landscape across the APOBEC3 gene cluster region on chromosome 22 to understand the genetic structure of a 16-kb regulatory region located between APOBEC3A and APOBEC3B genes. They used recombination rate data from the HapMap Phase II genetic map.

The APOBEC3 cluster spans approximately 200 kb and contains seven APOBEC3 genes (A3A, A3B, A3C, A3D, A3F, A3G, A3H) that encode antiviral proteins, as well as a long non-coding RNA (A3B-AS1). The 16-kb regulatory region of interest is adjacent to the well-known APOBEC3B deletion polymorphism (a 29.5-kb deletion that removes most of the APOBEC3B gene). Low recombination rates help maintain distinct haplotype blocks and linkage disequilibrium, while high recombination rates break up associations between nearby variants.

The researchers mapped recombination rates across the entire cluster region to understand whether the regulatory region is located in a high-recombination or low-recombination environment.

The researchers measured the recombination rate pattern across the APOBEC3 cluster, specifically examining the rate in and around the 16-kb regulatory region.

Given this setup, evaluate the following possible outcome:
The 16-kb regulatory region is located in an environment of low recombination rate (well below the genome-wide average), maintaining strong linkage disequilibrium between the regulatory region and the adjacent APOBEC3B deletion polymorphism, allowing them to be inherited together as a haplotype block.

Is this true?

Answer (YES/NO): YES